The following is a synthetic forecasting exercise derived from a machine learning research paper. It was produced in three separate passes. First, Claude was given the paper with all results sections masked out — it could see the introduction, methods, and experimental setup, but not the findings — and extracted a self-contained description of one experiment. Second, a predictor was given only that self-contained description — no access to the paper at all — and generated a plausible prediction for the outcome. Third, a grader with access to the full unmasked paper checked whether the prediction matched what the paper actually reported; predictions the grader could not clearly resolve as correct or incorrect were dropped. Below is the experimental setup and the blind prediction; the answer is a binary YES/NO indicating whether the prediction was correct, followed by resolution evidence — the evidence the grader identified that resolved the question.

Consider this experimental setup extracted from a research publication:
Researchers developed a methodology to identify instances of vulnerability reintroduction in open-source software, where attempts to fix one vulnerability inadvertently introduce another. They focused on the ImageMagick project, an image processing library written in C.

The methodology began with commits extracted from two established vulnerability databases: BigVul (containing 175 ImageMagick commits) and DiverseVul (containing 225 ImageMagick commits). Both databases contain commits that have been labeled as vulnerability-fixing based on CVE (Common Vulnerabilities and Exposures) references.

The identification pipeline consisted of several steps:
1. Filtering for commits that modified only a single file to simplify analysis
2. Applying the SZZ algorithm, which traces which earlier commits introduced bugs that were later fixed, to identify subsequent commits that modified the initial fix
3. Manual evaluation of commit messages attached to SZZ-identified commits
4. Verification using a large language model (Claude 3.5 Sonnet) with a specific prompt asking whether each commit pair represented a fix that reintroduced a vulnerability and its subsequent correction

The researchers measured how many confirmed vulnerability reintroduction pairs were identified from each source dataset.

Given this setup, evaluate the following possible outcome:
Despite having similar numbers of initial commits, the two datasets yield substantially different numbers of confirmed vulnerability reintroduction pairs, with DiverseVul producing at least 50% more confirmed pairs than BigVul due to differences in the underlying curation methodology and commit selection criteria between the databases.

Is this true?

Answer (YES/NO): YES